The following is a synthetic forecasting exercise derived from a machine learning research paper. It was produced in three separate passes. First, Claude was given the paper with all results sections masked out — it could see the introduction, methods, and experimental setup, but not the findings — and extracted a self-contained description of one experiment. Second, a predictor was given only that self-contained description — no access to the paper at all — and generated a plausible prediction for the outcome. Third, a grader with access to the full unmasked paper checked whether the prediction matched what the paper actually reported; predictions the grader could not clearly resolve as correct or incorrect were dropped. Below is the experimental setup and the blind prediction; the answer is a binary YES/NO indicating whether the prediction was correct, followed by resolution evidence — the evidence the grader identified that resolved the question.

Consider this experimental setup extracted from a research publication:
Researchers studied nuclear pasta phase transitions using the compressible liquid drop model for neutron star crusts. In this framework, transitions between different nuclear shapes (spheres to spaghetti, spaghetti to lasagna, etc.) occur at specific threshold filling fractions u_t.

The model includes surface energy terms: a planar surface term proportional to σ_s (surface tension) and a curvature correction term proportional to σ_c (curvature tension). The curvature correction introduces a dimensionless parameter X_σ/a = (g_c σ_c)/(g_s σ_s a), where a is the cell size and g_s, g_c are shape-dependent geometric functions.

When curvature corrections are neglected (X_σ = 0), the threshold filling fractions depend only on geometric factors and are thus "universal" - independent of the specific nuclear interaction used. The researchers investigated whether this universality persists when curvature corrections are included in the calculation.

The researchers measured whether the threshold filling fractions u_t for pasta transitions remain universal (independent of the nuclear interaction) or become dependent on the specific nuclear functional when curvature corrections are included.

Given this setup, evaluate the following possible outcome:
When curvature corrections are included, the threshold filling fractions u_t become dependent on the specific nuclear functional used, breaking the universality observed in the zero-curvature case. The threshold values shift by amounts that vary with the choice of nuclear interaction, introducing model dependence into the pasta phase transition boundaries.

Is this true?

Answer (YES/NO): YES